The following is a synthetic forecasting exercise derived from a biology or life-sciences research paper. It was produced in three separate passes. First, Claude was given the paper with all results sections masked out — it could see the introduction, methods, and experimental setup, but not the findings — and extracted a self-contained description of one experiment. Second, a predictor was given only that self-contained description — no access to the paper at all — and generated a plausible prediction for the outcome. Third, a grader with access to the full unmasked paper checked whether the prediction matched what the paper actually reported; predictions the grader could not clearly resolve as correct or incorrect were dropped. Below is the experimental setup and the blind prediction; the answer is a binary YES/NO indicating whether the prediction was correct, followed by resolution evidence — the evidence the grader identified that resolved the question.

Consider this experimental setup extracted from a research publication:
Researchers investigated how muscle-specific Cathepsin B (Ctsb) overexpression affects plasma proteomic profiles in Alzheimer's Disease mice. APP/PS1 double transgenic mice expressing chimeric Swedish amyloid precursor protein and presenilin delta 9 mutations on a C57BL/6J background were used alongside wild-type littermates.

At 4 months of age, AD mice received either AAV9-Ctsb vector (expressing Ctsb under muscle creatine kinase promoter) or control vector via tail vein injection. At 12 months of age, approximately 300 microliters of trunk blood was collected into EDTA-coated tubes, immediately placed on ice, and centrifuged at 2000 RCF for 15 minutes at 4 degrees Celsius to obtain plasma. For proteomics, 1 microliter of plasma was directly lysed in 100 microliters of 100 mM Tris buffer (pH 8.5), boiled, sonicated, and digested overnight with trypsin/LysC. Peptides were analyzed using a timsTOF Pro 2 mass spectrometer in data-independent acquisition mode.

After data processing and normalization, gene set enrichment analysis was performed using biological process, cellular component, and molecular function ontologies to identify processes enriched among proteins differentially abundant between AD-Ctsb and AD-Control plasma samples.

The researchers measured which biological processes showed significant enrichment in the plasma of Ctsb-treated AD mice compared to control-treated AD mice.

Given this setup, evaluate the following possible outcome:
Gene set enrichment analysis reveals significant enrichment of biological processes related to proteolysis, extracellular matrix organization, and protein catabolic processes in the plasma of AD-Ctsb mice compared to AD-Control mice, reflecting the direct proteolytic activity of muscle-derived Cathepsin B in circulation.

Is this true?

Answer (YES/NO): NO